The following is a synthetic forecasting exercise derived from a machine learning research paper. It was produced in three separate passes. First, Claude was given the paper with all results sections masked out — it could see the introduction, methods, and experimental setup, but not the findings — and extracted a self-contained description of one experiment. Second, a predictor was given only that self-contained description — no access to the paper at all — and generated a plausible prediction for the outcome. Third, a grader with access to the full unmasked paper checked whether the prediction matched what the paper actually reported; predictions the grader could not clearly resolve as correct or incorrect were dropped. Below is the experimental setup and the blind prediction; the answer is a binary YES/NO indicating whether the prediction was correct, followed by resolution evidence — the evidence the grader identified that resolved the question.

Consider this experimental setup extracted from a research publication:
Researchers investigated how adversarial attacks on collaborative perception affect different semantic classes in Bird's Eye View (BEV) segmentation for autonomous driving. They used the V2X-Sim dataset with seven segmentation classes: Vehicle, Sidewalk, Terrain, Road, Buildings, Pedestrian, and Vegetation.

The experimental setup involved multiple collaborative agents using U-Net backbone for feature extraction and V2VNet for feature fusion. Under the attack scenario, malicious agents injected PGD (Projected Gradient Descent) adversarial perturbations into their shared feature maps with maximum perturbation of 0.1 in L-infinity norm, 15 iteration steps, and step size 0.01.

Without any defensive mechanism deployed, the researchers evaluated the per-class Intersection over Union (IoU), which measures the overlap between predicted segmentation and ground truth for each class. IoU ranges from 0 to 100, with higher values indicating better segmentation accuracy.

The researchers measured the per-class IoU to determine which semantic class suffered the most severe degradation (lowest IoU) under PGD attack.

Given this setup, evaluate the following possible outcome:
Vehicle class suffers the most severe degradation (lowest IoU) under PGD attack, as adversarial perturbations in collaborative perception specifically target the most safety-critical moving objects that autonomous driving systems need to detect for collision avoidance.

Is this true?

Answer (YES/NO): NO